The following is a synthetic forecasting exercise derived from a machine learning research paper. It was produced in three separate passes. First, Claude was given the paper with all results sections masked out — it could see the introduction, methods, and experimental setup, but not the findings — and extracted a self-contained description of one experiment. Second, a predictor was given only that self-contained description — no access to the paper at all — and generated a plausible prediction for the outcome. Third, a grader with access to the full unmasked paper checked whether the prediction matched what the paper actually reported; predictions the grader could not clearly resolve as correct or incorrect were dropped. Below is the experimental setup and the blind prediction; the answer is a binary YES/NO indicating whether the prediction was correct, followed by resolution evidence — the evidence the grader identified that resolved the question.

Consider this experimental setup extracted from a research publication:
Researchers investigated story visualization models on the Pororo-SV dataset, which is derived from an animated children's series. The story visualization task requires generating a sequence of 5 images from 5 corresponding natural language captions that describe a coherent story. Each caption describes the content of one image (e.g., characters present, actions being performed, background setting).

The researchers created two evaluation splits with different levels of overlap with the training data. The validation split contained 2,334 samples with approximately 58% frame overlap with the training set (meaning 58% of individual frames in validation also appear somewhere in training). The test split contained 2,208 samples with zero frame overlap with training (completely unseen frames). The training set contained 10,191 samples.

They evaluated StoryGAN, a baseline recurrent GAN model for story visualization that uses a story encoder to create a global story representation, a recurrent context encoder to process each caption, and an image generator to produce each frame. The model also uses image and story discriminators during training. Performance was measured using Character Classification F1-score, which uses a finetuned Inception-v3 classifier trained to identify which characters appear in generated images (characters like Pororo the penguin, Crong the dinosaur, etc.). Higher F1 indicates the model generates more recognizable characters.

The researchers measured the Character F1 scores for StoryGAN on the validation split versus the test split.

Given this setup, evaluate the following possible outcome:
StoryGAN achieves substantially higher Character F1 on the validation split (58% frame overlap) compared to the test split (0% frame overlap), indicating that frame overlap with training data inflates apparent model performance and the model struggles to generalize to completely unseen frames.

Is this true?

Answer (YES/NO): YES